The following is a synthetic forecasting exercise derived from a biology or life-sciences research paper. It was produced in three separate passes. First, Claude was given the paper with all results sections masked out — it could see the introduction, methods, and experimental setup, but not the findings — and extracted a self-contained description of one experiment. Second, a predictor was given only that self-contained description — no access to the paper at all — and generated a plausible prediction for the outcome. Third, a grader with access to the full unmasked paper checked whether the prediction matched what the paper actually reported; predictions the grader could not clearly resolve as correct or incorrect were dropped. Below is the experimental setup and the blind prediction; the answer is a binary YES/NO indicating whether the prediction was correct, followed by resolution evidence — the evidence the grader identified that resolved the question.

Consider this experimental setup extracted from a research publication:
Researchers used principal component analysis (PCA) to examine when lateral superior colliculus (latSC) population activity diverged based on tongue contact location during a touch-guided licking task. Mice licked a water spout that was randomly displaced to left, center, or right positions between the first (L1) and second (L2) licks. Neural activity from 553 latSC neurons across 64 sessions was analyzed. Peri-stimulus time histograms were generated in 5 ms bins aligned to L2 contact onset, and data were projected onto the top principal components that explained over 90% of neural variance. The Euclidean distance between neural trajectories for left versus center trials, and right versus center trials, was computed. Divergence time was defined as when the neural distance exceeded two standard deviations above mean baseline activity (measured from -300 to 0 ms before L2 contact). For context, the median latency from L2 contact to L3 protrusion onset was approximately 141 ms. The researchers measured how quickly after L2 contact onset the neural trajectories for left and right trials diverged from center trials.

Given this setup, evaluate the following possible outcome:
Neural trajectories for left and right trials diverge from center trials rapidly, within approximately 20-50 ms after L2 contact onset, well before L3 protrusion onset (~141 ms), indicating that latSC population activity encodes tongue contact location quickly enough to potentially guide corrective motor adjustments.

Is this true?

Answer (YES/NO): YES